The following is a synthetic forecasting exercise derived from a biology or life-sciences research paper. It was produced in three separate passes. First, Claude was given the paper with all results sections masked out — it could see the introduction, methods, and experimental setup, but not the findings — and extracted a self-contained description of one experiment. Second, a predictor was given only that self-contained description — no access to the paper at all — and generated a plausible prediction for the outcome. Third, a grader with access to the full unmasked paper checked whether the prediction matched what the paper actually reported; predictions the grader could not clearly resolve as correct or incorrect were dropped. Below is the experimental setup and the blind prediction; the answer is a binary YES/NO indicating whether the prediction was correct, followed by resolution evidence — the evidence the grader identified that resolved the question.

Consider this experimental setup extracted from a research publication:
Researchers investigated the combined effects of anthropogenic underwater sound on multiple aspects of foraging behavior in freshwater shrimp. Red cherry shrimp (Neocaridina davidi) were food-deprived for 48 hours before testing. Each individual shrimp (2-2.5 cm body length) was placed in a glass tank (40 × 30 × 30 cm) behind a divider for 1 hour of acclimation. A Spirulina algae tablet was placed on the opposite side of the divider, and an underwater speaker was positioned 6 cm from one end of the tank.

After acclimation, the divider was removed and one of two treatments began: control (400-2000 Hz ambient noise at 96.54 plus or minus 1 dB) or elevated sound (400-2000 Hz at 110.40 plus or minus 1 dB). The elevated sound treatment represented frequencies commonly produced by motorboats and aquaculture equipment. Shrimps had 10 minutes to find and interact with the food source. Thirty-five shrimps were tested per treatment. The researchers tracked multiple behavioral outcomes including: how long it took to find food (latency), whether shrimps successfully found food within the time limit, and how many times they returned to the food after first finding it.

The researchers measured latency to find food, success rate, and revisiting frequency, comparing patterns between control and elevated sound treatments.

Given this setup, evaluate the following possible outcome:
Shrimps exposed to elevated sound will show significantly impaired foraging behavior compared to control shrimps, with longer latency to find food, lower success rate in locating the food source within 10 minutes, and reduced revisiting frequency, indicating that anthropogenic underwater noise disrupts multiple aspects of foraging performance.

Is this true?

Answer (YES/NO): YES